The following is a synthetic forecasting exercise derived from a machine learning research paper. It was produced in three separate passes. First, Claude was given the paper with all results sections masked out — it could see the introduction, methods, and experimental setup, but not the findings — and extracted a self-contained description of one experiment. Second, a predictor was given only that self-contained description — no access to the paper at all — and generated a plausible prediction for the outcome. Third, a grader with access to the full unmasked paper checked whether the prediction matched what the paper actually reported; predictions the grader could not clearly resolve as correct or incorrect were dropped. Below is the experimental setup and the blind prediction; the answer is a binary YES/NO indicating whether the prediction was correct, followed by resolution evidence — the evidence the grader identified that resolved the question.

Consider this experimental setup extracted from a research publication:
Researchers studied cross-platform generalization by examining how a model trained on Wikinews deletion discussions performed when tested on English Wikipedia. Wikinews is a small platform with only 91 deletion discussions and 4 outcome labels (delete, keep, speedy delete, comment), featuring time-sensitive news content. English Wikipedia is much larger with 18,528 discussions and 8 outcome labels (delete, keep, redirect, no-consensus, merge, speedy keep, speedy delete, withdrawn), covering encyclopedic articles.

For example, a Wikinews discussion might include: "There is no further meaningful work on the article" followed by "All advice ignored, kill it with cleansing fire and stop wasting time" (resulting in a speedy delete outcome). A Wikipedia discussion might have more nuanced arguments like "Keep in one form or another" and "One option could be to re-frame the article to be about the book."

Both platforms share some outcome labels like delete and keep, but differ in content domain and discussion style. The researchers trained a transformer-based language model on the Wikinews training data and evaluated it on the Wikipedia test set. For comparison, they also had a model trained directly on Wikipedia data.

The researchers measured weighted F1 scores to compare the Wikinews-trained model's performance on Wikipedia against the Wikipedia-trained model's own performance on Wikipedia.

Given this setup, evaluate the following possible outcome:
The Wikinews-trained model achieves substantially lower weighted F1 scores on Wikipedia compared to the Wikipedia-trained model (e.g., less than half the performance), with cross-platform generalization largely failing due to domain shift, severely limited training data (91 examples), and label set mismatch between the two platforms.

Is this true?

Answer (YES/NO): NO